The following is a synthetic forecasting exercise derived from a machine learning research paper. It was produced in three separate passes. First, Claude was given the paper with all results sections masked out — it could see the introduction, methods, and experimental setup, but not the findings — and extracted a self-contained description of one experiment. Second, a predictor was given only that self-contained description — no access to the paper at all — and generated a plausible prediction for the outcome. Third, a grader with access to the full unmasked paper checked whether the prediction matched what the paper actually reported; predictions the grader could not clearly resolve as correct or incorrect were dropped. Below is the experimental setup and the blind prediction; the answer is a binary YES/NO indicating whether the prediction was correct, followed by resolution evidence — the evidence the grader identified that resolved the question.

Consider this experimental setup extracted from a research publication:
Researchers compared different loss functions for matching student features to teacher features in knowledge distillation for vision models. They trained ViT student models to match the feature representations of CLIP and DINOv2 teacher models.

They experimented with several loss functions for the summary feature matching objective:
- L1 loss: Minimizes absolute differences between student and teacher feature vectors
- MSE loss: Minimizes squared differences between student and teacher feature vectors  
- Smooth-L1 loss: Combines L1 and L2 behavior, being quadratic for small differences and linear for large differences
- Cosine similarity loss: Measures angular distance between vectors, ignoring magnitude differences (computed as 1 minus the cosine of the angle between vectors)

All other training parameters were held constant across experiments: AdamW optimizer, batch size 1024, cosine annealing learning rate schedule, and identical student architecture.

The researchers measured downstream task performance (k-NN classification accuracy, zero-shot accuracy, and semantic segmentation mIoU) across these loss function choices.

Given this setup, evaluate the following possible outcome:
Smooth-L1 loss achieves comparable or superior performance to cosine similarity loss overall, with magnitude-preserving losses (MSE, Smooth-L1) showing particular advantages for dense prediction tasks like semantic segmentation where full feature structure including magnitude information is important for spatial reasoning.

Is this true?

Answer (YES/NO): NO